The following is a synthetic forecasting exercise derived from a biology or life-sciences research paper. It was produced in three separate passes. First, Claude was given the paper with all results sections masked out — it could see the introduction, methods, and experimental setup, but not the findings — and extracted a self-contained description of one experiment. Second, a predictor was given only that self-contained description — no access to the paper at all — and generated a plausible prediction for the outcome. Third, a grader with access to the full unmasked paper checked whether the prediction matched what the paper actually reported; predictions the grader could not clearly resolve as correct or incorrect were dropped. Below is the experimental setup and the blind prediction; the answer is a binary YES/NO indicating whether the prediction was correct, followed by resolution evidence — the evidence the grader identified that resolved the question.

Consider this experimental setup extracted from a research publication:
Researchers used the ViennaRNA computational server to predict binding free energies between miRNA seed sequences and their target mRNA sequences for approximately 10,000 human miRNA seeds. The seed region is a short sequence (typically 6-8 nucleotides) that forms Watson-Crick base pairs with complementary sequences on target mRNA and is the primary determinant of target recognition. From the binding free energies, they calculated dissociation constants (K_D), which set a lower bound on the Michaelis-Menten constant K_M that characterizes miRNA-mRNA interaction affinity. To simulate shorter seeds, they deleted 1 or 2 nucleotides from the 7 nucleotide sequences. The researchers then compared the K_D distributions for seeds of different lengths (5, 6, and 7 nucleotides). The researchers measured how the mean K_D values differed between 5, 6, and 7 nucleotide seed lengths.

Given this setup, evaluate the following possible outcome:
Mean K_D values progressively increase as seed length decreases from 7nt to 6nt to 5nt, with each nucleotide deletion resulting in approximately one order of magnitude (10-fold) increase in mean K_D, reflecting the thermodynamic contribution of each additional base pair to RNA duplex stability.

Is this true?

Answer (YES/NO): NO